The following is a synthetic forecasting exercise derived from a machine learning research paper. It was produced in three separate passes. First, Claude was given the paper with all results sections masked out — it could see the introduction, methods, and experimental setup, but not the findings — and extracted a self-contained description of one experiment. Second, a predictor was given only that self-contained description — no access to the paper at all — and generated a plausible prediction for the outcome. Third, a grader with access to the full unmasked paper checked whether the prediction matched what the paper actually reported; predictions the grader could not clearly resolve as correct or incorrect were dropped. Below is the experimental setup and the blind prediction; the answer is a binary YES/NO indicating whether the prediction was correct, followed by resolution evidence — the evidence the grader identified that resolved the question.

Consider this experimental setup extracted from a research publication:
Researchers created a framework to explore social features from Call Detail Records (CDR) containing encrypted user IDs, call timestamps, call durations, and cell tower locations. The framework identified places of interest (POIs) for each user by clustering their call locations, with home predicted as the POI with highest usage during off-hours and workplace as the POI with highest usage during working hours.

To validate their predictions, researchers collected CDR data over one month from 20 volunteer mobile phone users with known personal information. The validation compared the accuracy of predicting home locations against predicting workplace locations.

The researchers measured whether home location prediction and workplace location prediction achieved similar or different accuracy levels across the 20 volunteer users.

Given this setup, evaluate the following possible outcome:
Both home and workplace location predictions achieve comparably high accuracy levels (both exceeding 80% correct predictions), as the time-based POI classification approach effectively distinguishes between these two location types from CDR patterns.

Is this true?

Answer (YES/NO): YES